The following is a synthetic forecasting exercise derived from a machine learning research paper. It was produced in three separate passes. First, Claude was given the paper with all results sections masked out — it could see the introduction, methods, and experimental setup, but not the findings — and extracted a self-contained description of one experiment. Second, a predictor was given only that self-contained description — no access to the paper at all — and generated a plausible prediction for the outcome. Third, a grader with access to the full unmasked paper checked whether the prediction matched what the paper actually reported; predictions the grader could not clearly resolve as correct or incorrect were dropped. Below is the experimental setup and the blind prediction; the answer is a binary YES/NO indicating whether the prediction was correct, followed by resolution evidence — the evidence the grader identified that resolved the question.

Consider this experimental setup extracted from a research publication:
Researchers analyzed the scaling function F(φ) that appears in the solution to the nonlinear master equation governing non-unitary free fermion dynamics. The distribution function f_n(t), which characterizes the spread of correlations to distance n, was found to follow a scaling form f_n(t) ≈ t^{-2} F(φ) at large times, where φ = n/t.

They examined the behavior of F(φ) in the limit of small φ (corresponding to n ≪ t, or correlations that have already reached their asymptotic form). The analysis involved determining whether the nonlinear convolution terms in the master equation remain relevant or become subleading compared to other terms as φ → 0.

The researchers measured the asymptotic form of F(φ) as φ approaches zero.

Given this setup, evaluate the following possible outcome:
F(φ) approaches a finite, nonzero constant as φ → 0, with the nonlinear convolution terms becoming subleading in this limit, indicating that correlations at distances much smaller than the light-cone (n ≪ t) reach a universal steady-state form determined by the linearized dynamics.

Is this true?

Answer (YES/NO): NO